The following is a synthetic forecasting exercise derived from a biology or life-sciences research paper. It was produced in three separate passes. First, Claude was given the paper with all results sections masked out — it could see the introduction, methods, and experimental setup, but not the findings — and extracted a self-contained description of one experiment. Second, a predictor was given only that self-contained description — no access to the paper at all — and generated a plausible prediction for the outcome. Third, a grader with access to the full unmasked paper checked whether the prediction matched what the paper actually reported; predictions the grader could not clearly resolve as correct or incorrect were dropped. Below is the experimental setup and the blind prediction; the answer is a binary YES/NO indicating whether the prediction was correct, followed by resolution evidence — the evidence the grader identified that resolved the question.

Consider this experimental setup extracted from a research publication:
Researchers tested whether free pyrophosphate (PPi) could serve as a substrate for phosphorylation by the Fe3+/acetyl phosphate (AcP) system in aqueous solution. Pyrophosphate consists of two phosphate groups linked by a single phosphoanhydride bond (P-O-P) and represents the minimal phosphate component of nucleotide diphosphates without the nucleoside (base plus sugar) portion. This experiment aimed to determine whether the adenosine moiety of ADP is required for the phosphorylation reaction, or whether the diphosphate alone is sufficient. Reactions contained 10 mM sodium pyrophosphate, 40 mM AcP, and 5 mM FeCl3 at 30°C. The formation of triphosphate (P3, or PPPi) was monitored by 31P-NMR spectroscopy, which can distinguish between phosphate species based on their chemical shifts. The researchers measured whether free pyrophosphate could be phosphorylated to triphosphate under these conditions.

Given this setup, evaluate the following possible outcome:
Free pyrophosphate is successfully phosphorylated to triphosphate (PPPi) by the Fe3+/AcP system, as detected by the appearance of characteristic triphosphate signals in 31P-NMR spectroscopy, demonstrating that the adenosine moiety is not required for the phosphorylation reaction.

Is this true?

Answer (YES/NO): NO